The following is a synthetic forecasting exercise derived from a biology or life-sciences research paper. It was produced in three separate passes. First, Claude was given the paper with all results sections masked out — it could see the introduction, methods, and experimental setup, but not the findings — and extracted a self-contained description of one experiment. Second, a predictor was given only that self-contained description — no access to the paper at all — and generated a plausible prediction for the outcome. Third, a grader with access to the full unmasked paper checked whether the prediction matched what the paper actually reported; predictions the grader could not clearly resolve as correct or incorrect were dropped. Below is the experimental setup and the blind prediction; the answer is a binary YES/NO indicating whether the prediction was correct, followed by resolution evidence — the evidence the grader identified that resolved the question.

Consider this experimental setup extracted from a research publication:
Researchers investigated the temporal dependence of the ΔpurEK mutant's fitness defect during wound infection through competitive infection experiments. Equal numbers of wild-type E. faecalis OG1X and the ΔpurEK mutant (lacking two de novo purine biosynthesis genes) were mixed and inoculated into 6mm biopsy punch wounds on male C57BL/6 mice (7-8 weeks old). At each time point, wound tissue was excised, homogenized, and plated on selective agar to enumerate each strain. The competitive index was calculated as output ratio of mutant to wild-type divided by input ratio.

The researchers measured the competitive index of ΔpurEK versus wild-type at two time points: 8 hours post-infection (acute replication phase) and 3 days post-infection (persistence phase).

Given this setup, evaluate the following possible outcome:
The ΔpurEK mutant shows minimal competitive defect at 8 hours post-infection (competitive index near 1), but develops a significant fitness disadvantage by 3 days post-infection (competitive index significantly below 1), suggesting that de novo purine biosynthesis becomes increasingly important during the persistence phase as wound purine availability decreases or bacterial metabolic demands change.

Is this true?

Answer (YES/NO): NO